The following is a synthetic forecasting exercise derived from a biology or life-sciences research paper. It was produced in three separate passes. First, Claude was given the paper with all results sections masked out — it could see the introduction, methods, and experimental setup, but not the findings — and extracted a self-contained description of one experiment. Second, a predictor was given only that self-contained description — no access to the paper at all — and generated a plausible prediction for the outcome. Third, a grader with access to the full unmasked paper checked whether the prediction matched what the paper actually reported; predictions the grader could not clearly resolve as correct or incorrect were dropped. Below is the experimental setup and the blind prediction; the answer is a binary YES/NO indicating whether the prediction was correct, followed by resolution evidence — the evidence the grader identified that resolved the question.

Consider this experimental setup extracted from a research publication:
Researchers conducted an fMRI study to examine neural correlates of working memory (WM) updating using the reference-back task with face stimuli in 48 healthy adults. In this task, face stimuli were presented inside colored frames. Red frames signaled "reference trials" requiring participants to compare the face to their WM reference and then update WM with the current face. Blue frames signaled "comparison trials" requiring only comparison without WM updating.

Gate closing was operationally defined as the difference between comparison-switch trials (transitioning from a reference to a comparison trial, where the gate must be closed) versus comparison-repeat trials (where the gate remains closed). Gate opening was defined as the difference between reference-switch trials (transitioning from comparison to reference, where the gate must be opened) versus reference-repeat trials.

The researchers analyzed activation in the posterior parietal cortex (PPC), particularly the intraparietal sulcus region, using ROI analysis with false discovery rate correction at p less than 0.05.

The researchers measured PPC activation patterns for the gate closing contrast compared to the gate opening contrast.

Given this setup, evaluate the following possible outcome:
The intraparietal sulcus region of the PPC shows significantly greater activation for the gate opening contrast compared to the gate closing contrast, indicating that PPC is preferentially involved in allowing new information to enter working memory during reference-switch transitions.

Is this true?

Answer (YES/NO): NO